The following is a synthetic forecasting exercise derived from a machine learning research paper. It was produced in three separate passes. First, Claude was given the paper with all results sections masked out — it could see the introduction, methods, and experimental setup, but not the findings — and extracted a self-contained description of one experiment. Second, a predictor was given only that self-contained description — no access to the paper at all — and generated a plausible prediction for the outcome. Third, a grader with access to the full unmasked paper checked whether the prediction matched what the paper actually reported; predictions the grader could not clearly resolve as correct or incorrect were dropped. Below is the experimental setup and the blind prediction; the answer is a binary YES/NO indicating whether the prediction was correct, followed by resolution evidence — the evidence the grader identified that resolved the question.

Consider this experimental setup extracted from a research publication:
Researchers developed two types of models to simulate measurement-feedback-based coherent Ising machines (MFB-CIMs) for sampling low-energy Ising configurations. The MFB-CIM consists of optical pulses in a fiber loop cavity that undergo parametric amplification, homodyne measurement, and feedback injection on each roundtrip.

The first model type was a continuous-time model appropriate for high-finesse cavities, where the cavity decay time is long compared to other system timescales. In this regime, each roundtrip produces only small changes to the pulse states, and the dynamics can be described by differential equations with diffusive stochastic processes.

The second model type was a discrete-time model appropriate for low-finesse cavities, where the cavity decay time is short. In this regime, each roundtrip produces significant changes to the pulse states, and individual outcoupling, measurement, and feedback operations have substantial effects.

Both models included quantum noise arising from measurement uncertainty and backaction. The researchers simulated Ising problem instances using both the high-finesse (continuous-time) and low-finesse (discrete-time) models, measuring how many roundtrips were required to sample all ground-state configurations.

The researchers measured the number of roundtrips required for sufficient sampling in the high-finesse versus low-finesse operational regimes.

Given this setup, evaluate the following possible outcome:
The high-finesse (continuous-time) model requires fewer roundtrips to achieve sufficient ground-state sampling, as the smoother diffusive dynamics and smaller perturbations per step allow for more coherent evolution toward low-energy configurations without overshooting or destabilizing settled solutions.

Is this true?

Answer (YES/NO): NO